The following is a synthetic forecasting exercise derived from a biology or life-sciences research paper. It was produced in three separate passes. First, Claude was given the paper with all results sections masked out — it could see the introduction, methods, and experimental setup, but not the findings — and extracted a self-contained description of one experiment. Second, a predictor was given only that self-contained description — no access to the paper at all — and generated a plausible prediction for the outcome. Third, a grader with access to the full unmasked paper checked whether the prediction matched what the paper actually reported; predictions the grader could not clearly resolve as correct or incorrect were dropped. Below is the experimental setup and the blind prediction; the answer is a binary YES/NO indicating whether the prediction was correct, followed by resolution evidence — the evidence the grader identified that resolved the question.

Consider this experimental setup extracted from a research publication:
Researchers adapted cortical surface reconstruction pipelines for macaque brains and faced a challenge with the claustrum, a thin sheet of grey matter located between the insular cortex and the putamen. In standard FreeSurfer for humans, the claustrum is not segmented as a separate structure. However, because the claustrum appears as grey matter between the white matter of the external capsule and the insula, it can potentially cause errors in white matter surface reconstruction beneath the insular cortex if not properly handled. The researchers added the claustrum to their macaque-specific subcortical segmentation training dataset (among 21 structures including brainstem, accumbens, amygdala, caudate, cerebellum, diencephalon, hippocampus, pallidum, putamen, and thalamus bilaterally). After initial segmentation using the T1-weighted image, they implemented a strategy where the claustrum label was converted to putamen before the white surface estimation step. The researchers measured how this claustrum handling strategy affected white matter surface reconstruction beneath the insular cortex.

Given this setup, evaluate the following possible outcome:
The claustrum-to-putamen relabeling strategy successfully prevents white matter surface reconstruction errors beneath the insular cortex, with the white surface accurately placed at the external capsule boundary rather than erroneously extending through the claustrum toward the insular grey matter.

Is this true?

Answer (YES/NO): YES